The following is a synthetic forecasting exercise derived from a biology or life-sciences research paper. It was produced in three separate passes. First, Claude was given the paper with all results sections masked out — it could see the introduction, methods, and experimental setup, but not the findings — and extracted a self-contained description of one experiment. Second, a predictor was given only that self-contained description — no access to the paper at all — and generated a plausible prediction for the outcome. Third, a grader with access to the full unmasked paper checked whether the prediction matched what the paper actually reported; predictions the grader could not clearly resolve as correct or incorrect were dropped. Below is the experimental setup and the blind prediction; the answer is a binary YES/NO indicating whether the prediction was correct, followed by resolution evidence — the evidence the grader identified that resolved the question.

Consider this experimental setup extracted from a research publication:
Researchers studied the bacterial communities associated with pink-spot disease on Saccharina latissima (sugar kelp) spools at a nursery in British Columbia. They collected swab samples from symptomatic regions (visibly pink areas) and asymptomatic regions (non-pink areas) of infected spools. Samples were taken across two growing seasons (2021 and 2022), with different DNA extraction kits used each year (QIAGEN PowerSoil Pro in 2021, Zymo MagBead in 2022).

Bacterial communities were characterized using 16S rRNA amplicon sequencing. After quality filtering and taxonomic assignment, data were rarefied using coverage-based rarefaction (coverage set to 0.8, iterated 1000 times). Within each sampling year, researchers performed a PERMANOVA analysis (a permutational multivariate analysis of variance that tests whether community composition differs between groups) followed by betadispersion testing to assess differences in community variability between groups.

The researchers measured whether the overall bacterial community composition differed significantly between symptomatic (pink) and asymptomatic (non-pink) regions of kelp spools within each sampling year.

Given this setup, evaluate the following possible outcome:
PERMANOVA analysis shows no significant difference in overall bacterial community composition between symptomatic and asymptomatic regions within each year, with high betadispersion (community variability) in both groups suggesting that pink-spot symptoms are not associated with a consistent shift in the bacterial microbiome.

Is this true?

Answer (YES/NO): NO